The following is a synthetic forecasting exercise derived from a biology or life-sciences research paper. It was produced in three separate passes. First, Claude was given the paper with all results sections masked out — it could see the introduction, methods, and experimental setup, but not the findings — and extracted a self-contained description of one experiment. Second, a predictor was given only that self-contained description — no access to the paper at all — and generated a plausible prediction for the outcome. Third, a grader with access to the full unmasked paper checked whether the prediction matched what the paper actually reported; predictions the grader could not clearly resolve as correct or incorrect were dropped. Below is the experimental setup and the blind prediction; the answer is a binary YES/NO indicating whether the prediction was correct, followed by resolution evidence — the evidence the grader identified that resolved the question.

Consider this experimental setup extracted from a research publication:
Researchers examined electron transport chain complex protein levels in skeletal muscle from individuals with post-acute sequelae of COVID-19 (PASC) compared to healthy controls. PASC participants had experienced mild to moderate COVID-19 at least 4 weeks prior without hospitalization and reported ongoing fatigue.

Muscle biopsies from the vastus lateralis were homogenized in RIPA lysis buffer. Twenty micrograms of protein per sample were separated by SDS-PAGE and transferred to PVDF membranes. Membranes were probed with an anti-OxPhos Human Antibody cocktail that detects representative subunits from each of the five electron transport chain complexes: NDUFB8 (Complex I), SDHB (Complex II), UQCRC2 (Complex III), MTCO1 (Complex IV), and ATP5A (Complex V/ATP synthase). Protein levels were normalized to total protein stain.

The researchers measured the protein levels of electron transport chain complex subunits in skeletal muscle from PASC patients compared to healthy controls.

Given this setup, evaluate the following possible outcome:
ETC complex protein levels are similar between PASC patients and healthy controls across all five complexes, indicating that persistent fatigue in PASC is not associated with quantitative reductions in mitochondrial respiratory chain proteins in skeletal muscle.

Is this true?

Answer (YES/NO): NO